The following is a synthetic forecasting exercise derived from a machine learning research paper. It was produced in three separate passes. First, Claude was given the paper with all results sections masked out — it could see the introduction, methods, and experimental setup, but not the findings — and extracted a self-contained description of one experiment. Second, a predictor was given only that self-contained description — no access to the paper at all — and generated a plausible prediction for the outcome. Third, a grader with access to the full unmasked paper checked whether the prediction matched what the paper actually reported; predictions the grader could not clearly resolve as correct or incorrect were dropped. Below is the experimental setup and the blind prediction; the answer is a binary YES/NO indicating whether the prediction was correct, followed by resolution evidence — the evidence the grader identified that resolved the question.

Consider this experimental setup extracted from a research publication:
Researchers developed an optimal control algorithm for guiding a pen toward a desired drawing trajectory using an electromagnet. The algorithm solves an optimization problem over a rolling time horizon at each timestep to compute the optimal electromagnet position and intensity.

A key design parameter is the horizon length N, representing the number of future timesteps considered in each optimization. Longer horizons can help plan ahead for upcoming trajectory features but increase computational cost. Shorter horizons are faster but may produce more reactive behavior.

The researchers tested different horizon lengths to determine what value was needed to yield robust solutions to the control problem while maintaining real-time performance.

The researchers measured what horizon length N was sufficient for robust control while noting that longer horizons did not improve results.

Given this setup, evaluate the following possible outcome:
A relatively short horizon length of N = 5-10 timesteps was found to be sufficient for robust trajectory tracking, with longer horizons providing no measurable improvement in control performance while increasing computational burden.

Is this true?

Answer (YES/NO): YES